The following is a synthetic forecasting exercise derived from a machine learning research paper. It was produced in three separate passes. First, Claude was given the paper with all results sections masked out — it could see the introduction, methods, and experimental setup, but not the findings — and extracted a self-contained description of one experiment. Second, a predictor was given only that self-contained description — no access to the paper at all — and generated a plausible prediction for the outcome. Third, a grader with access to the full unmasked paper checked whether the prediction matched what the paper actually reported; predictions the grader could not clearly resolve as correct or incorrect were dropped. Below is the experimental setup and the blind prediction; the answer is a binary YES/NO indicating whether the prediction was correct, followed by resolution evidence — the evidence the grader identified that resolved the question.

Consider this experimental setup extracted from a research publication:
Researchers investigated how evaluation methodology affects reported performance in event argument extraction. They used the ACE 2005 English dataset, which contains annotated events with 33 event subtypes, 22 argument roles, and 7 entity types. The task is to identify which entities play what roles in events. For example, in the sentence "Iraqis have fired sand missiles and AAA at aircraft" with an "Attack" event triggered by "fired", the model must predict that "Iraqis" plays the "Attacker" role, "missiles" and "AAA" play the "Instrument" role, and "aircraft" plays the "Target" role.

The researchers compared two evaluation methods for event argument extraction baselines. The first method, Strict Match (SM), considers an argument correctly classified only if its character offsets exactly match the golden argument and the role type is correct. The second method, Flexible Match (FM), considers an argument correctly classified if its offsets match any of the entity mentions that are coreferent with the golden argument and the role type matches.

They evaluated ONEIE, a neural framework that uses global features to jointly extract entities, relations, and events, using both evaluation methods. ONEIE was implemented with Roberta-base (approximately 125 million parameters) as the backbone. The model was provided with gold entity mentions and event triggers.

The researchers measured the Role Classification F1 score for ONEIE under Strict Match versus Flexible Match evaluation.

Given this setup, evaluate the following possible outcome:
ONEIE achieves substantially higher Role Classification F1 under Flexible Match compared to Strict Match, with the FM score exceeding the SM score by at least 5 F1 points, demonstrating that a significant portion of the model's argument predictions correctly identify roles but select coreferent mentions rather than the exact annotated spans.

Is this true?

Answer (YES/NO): YES